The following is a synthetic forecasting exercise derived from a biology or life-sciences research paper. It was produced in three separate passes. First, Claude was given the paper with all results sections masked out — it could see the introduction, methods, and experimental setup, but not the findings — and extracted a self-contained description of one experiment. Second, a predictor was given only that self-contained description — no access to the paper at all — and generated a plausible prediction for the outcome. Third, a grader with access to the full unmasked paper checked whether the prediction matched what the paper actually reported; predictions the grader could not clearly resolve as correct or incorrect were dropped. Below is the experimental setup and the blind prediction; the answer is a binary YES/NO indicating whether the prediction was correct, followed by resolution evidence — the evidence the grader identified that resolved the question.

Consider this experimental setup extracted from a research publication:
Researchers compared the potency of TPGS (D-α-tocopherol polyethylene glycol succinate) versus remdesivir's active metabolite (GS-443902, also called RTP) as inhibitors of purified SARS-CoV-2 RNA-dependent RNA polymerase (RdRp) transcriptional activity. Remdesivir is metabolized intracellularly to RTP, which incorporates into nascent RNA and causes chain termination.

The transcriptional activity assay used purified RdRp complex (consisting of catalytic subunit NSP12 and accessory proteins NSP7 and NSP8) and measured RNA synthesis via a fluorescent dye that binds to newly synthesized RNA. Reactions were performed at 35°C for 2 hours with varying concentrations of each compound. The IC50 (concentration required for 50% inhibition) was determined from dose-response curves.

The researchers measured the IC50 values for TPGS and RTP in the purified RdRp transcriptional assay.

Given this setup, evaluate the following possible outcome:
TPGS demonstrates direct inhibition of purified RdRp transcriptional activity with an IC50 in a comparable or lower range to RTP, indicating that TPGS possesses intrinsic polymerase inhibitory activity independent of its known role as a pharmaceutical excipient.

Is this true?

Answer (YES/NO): YES